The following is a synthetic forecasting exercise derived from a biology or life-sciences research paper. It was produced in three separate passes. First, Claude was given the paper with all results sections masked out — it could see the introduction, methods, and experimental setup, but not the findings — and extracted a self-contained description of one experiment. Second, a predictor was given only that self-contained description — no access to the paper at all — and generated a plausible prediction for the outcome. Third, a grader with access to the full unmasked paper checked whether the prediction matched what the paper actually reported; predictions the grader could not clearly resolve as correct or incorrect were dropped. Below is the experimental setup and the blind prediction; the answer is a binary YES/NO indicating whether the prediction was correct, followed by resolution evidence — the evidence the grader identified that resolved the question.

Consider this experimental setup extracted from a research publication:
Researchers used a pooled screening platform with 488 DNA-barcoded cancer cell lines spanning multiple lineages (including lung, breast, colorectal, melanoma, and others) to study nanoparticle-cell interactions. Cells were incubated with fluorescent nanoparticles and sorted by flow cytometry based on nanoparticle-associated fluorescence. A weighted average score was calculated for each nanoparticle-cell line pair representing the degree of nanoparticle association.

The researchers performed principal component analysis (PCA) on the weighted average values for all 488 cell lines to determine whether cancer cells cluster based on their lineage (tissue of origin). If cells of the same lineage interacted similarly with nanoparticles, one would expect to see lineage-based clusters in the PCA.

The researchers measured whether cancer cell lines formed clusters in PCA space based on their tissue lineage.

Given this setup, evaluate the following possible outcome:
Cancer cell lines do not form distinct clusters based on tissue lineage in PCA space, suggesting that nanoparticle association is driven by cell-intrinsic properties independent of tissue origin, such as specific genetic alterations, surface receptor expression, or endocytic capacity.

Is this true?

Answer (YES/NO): YES